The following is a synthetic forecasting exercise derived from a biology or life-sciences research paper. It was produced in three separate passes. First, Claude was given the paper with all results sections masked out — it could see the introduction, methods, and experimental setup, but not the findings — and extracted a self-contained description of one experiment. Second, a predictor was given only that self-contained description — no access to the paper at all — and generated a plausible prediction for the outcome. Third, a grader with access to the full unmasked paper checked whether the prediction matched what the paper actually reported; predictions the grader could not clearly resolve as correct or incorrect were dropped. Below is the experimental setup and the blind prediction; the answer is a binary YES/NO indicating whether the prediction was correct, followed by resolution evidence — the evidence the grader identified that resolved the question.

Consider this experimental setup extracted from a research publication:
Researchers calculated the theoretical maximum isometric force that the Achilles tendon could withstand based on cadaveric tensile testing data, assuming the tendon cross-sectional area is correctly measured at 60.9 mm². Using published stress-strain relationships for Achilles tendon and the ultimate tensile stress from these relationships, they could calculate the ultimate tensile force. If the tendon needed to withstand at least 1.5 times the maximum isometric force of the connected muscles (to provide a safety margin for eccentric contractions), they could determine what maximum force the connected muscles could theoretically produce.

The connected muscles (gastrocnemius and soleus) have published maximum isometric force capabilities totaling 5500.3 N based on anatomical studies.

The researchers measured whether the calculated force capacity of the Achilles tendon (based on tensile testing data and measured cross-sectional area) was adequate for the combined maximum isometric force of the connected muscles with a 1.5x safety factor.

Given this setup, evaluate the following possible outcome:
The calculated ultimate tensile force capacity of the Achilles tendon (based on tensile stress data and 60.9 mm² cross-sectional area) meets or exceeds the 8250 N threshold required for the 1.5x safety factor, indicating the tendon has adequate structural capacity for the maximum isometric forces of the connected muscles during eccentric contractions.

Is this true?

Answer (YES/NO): NO